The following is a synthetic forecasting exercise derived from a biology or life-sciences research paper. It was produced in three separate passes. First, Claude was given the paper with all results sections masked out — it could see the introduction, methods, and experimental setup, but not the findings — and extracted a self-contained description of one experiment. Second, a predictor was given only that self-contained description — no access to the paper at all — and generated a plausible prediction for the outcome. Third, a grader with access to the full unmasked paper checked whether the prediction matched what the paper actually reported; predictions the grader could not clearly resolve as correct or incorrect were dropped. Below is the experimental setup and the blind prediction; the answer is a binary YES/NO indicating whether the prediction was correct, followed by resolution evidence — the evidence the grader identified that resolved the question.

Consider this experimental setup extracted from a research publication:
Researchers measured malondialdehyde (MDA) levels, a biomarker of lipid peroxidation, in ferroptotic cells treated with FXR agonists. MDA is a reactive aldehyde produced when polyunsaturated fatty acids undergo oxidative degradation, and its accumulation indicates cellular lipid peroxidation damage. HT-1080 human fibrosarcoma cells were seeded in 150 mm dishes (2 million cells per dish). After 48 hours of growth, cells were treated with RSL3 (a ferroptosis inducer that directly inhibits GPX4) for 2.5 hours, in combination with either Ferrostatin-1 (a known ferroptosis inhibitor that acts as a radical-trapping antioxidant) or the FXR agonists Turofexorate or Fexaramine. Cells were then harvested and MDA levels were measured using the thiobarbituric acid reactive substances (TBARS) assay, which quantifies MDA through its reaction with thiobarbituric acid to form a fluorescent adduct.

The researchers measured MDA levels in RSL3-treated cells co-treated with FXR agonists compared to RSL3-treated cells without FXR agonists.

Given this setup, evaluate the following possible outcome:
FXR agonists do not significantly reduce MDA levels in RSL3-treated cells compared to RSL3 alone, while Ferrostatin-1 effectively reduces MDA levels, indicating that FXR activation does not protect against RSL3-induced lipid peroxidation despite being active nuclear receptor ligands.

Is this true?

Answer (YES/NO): NO